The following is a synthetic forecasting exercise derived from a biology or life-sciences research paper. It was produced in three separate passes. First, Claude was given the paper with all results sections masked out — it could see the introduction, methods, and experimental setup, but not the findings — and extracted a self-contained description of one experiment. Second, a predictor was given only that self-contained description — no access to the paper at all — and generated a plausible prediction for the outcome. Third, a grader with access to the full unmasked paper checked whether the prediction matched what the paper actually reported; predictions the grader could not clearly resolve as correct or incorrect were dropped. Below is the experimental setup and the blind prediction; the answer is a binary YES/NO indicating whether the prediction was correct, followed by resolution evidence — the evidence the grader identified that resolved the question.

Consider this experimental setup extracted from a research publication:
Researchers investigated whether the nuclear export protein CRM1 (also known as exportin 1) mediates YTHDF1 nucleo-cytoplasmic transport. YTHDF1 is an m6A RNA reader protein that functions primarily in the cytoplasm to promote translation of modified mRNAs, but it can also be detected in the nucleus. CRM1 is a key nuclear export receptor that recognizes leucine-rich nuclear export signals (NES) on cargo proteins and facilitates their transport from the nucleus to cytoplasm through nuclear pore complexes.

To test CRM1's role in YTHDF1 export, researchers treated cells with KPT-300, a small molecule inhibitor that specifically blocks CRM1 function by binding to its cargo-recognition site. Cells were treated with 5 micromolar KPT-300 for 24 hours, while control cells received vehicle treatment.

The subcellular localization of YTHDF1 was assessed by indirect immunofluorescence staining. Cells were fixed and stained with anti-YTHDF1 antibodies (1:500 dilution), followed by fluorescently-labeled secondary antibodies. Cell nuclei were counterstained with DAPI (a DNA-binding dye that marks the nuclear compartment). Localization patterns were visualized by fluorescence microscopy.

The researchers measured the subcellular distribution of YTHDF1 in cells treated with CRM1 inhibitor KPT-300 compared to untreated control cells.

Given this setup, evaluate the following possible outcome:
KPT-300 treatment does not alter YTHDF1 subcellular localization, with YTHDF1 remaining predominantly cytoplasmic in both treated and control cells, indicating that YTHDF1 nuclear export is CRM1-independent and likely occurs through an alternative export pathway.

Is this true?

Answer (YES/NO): NO